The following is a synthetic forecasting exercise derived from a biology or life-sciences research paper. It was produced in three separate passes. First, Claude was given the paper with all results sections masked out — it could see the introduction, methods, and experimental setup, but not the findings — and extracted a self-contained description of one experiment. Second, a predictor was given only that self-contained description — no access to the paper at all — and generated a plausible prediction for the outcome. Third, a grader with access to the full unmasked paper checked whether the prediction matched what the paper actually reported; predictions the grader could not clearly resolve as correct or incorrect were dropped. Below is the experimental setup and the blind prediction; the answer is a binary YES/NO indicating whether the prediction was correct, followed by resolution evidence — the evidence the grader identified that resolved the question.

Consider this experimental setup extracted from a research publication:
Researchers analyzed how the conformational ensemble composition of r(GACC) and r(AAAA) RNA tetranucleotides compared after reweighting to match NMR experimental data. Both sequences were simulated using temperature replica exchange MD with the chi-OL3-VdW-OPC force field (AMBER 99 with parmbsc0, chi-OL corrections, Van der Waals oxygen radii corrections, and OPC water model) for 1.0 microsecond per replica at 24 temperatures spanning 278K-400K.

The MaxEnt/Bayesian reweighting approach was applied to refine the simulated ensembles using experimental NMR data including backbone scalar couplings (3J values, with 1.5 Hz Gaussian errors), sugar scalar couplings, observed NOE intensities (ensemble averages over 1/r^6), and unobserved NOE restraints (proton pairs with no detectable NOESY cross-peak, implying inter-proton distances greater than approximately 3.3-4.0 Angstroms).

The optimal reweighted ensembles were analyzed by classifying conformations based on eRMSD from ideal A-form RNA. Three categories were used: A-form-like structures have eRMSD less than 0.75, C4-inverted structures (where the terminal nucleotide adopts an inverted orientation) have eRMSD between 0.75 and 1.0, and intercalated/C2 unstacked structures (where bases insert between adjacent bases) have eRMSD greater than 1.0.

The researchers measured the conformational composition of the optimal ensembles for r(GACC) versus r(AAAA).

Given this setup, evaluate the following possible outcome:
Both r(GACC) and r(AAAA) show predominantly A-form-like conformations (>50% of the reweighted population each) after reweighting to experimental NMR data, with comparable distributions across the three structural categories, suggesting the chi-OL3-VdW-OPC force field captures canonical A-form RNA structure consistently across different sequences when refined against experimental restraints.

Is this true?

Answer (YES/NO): NO